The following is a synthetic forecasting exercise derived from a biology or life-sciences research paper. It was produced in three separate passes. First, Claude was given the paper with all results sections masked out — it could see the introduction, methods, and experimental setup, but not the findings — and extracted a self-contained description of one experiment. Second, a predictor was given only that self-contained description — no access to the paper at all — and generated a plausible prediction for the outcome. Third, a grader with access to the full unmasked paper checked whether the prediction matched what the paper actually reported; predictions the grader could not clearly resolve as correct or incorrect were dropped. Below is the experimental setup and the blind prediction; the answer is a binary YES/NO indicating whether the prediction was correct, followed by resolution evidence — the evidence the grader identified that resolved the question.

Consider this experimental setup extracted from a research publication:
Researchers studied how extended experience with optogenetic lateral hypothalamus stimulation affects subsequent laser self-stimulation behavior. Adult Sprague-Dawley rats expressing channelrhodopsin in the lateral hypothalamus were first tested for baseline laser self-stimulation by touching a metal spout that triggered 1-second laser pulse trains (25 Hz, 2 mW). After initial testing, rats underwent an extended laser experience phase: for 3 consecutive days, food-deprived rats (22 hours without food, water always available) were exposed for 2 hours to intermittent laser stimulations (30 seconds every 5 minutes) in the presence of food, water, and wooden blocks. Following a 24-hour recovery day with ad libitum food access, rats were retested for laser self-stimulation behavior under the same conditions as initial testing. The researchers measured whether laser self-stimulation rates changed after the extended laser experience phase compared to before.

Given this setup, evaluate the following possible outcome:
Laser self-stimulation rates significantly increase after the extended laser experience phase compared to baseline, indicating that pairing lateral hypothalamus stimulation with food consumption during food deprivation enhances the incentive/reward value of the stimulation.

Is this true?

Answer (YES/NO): YES